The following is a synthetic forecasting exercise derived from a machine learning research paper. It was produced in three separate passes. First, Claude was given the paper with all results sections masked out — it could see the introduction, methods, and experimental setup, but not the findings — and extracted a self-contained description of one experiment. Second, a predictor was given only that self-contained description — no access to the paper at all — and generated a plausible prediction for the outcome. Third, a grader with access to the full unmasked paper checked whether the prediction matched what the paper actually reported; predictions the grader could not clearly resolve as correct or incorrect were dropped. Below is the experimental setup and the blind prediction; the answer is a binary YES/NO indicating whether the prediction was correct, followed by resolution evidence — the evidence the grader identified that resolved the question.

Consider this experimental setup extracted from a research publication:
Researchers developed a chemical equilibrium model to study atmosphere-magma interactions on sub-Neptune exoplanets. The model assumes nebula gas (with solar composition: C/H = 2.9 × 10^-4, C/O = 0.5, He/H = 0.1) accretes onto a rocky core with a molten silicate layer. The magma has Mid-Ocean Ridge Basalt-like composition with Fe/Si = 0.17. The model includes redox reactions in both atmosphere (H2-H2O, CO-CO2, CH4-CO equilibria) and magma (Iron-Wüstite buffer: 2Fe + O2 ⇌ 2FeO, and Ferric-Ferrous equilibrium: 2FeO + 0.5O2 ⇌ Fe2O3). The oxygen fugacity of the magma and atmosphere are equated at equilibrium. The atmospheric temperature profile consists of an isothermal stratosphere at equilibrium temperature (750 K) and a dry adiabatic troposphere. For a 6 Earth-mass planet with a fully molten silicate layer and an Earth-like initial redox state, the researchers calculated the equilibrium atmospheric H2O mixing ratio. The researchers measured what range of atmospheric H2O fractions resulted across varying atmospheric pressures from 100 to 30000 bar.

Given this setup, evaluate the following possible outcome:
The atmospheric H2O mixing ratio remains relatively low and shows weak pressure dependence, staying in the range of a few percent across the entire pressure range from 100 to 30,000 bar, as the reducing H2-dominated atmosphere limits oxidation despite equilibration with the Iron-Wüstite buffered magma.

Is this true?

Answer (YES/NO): NO